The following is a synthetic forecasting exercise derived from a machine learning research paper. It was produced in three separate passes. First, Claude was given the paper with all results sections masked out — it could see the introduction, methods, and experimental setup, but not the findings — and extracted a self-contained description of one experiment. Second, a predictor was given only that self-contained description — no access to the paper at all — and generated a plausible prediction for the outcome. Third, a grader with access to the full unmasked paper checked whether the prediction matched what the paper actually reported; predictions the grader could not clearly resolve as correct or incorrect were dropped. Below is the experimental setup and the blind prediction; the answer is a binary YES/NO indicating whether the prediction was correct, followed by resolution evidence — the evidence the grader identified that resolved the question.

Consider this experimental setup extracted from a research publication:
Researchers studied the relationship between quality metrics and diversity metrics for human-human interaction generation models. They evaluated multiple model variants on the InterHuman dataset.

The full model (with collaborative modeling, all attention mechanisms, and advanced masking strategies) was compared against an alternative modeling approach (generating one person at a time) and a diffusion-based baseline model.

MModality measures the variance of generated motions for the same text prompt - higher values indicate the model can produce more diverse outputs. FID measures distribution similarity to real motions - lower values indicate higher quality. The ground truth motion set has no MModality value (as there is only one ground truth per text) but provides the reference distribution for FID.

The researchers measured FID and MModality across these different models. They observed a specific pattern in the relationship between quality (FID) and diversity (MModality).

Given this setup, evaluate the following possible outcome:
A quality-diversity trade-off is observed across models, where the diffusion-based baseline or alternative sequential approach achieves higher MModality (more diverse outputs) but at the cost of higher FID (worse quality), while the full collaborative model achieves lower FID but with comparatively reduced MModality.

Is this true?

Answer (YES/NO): YES